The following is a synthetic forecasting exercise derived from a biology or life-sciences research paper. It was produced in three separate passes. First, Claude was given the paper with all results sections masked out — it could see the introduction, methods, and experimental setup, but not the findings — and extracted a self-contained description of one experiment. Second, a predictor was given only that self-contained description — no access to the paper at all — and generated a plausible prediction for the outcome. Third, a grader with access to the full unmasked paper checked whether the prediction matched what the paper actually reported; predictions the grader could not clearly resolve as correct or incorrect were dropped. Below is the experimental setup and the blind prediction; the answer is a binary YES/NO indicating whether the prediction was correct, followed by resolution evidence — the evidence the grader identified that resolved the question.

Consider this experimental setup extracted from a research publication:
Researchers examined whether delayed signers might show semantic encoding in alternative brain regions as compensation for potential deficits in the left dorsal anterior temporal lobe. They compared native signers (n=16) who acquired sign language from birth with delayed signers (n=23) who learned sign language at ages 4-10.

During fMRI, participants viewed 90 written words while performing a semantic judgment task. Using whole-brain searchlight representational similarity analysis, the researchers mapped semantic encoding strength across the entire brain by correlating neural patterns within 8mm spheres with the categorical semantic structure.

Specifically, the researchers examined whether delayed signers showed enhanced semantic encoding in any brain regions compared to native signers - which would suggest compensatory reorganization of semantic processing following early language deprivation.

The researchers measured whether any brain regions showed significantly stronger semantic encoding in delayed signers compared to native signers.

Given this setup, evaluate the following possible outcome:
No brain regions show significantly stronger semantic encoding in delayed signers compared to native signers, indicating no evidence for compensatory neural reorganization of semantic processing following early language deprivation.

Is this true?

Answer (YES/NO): YES